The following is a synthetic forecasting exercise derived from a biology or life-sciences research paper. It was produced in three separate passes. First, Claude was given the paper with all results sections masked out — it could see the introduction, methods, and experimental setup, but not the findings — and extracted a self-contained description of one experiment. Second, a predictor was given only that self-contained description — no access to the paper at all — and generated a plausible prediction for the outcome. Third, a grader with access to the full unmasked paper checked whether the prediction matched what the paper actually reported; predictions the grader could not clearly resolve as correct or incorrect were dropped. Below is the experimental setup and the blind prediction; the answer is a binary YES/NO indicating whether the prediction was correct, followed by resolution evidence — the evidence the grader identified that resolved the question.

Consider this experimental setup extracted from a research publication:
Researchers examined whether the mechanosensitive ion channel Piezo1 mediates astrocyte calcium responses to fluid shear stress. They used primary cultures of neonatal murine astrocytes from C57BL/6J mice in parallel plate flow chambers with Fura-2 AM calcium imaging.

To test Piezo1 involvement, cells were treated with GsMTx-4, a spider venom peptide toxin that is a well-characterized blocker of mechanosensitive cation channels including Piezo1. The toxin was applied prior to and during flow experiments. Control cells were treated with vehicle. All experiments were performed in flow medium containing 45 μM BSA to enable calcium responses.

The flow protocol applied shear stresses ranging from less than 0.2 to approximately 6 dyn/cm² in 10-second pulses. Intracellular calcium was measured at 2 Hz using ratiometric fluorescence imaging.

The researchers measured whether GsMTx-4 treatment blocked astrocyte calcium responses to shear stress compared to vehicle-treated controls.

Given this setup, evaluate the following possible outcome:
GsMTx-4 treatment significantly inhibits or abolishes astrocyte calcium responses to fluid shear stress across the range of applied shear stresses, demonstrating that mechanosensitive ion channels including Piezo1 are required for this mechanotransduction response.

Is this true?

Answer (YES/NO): YES